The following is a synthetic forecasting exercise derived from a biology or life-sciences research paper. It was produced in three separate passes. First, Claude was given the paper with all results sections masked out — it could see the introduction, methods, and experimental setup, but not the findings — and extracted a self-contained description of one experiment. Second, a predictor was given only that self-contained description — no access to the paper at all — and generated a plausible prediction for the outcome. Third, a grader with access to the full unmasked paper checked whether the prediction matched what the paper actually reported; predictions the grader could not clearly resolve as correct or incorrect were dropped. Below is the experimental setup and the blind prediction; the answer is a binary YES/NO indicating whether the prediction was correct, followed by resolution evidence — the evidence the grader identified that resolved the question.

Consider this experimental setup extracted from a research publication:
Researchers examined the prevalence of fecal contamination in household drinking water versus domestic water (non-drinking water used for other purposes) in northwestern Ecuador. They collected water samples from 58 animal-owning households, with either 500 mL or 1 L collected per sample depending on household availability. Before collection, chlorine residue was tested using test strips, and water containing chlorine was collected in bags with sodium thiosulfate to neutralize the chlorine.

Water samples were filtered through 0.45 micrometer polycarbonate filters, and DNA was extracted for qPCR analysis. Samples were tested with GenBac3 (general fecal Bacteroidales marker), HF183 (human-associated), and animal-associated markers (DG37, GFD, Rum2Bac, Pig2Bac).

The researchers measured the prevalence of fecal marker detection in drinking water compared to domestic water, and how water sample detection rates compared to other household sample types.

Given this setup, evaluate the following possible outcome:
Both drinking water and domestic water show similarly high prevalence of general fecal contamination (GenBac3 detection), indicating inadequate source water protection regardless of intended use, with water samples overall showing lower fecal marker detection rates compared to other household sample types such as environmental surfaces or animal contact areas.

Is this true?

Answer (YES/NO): NO